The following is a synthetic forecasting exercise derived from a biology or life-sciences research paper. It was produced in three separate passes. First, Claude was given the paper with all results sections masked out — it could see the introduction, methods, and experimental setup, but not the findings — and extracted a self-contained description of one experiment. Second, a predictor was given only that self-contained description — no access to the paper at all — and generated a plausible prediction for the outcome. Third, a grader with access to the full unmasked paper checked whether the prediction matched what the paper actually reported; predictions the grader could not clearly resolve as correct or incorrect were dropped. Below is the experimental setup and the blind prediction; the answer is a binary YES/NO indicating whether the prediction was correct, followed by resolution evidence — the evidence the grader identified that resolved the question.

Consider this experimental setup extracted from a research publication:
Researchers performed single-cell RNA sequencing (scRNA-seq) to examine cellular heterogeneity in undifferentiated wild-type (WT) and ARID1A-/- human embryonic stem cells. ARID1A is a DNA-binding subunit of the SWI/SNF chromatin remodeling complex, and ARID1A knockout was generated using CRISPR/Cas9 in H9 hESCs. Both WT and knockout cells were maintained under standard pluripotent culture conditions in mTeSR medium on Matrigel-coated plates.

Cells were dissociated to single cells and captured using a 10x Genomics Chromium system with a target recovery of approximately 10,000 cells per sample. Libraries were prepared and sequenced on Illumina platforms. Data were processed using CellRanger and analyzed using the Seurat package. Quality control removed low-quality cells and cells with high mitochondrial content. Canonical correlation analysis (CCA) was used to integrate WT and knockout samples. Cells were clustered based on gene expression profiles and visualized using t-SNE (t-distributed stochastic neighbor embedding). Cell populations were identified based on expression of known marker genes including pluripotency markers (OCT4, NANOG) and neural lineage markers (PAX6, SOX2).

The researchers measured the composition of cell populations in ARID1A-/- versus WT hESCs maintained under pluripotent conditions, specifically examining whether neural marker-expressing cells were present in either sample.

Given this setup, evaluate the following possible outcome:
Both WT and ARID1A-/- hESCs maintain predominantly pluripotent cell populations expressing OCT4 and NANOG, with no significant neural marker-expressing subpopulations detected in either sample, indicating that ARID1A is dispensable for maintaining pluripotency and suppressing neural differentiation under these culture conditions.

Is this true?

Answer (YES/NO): NO